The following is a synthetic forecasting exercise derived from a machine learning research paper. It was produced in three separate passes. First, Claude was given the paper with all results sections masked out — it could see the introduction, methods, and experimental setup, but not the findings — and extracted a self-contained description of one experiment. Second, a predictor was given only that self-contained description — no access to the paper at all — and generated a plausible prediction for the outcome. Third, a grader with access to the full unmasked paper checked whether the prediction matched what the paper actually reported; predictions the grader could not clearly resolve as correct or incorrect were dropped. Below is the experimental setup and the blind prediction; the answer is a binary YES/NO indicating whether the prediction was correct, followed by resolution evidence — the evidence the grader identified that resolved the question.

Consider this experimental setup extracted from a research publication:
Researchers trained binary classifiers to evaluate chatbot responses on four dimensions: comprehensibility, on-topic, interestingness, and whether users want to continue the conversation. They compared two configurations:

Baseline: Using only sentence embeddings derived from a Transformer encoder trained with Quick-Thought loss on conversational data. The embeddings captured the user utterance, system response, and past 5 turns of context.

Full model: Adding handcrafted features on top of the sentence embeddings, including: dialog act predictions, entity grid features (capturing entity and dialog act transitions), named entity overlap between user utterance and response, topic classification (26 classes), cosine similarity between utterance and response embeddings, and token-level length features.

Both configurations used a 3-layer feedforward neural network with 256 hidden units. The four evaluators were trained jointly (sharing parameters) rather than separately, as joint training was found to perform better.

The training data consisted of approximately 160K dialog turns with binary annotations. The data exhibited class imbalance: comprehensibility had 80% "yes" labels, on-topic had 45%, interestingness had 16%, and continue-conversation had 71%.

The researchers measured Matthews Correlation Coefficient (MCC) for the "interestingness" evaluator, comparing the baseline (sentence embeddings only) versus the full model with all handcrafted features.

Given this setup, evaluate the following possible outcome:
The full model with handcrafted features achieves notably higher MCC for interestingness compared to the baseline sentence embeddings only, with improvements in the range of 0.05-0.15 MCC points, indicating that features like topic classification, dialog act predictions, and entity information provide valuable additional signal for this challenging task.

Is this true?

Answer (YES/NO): YES